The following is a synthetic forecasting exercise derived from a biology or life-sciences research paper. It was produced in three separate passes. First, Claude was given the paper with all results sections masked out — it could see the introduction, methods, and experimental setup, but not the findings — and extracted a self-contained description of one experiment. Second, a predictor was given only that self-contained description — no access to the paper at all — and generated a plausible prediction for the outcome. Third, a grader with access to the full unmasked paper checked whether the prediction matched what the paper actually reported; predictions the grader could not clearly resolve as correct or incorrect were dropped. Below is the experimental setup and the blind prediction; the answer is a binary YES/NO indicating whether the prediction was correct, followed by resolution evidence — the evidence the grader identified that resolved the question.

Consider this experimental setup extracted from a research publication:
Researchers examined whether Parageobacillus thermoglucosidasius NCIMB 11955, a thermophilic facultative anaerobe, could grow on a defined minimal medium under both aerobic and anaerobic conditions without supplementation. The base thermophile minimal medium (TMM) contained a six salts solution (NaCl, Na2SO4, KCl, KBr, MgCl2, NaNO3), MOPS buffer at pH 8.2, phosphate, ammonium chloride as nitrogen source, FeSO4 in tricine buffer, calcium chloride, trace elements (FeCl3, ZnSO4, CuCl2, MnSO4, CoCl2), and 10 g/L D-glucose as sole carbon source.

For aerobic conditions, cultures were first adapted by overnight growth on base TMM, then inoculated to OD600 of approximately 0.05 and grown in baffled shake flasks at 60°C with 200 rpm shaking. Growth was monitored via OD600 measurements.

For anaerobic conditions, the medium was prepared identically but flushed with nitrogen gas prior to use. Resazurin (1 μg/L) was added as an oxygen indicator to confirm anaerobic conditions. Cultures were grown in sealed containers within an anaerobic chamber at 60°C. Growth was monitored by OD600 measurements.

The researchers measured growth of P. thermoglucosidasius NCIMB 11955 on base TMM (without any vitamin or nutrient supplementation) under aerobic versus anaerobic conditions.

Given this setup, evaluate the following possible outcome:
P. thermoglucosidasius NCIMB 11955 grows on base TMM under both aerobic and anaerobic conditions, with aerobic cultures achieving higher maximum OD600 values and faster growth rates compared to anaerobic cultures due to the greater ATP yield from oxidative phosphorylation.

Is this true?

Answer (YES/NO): NO